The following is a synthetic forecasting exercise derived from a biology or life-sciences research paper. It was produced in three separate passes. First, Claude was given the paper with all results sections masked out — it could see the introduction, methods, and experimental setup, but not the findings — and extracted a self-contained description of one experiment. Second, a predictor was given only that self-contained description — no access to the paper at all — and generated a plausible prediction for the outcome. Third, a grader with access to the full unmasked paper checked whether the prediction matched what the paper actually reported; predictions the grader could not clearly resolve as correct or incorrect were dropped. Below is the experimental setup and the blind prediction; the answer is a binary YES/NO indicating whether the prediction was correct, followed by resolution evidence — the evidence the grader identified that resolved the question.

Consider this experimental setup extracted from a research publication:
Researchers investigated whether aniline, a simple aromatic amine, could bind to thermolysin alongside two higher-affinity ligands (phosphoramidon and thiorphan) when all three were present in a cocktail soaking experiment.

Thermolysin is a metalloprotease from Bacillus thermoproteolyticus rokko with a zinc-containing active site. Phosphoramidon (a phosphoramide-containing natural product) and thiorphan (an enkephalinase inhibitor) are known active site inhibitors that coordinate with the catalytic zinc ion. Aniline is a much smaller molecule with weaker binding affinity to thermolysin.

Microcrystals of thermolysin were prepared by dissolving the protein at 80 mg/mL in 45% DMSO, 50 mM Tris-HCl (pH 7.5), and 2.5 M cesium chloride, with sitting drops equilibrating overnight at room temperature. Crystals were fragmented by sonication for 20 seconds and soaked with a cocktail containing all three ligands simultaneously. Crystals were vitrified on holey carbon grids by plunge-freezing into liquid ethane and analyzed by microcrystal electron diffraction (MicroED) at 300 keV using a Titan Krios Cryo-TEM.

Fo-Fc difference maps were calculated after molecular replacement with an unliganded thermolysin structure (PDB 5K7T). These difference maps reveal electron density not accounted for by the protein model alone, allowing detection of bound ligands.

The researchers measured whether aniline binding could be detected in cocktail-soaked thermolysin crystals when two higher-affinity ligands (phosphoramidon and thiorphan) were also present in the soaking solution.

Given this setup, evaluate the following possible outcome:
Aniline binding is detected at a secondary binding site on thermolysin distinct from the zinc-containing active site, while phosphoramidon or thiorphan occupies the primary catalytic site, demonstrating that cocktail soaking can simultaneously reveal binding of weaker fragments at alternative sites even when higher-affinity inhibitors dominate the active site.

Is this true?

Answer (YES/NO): NO